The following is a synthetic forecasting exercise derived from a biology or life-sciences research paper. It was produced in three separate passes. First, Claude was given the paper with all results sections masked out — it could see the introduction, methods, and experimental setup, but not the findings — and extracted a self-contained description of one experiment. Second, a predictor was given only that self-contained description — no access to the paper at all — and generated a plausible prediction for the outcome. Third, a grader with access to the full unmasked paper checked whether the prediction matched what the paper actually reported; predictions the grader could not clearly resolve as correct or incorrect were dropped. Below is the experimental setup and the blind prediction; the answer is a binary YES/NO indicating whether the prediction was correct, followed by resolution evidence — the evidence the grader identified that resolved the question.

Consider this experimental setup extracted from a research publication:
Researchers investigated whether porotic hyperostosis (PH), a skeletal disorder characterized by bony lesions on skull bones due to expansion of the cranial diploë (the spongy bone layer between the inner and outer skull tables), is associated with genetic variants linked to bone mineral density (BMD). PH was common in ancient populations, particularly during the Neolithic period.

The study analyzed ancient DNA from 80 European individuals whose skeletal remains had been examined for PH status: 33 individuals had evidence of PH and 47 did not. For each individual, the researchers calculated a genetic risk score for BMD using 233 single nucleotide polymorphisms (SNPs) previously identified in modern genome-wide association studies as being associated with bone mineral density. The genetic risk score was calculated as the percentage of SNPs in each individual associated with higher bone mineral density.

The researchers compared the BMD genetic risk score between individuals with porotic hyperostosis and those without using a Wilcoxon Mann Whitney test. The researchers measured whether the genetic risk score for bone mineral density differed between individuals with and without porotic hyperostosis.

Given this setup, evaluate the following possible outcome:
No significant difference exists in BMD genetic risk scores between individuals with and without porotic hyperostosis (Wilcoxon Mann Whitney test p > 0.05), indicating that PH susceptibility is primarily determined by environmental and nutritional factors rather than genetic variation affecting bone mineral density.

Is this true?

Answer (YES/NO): NO